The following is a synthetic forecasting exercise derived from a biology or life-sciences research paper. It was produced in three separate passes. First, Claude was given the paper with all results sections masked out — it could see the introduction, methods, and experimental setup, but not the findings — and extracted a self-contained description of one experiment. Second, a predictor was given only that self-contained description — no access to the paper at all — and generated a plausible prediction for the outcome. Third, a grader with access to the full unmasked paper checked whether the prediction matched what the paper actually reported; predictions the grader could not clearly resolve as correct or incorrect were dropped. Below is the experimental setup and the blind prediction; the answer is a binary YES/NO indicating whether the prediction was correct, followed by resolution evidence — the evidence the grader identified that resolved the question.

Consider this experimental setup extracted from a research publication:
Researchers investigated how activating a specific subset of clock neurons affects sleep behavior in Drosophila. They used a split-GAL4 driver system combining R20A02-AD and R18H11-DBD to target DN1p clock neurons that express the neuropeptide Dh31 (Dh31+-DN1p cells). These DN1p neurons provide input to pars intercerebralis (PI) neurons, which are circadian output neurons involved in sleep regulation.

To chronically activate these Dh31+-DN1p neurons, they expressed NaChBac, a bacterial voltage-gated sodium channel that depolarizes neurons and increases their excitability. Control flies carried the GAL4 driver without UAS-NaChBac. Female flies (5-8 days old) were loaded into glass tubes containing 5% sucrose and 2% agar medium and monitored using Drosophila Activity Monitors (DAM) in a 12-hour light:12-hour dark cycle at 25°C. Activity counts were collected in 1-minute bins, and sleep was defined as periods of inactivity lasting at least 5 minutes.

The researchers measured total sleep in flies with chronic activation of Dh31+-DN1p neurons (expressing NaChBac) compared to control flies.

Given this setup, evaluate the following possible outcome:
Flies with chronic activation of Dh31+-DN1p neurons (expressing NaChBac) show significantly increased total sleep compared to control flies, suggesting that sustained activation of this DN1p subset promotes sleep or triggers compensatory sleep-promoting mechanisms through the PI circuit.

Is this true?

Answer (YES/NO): NO